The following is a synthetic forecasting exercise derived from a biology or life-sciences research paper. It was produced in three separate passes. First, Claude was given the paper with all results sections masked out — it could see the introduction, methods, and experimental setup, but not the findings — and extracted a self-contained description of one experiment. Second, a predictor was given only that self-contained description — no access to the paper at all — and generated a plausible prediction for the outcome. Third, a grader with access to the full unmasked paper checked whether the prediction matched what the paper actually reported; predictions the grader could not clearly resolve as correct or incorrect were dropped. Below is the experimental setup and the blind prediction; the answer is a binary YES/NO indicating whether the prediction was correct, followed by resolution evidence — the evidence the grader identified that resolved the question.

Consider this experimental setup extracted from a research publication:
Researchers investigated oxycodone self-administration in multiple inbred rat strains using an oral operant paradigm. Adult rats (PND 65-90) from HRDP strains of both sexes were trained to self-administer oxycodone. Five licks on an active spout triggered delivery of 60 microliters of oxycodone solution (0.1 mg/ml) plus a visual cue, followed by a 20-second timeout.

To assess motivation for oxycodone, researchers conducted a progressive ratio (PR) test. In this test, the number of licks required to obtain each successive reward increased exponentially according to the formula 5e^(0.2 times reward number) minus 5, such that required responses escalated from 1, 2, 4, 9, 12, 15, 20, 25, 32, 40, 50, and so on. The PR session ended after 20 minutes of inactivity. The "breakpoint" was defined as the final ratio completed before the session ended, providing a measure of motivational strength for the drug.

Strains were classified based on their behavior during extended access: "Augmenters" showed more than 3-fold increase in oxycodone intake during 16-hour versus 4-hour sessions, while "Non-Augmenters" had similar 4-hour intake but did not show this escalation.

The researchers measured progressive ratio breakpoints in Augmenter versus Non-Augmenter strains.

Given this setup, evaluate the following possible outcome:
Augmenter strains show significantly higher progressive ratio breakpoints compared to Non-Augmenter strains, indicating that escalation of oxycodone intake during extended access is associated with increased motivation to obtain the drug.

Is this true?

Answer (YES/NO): NO